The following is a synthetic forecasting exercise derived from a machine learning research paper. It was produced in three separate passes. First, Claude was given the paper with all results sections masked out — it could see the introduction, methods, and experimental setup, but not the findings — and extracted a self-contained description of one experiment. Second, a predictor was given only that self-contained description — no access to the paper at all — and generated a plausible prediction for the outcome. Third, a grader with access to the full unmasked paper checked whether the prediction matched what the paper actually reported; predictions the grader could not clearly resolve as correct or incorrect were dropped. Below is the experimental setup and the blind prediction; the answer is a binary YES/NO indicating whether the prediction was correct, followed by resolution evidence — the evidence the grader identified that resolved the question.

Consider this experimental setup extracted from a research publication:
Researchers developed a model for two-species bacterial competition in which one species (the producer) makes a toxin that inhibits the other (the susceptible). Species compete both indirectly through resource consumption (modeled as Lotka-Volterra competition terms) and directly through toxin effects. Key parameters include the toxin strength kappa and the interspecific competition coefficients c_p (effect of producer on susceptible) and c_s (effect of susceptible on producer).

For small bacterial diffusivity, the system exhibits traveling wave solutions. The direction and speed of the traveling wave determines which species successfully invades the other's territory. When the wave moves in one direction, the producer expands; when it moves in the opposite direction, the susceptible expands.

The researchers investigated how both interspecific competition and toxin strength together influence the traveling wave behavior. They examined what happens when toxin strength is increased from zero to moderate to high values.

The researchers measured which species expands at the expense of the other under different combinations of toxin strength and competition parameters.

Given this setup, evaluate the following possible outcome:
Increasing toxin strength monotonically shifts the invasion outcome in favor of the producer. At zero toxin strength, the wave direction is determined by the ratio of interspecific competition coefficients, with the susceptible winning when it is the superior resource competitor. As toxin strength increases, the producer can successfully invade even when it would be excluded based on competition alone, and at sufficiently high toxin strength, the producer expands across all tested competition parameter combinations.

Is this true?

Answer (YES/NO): YES